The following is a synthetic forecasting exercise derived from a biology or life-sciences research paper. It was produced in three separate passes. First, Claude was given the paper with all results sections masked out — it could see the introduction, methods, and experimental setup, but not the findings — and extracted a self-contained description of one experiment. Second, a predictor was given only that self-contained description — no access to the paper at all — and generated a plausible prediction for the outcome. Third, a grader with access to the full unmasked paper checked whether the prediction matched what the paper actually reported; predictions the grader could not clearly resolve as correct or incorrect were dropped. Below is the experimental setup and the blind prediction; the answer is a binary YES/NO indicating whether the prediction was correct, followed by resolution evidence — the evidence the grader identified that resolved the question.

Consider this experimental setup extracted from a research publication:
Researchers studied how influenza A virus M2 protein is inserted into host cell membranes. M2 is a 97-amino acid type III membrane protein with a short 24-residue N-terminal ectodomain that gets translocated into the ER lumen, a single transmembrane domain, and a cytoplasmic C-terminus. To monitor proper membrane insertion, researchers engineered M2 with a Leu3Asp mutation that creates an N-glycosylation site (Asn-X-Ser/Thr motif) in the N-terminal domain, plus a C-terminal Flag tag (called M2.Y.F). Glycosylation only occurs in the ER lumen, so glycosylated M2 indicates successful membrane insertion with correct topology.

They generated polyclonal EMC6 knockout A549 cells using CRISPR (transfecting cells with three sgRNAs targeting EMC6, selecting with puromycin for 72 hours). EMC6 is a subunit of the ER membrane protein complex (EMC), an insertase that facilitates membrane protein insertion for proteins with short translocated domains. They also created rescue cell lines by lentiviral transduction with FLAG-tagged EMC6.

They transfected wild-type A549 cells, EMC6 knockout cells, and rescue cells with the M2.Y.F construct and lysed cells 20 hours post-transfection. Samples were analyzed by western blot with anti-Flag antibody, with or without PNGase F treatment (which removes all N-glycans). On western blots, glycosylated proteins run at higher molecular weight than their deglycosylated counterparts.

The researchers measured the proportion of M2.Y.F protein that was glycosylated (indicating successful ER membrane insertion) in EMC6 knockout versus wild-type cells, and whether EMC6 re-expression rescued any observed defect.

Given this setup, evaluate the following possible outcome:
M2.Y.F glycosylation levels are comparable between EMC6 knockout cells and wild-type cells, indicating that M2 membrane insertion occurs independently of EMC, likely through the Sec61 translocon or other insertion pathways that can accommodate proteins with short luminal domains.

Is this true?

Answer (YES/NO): NO